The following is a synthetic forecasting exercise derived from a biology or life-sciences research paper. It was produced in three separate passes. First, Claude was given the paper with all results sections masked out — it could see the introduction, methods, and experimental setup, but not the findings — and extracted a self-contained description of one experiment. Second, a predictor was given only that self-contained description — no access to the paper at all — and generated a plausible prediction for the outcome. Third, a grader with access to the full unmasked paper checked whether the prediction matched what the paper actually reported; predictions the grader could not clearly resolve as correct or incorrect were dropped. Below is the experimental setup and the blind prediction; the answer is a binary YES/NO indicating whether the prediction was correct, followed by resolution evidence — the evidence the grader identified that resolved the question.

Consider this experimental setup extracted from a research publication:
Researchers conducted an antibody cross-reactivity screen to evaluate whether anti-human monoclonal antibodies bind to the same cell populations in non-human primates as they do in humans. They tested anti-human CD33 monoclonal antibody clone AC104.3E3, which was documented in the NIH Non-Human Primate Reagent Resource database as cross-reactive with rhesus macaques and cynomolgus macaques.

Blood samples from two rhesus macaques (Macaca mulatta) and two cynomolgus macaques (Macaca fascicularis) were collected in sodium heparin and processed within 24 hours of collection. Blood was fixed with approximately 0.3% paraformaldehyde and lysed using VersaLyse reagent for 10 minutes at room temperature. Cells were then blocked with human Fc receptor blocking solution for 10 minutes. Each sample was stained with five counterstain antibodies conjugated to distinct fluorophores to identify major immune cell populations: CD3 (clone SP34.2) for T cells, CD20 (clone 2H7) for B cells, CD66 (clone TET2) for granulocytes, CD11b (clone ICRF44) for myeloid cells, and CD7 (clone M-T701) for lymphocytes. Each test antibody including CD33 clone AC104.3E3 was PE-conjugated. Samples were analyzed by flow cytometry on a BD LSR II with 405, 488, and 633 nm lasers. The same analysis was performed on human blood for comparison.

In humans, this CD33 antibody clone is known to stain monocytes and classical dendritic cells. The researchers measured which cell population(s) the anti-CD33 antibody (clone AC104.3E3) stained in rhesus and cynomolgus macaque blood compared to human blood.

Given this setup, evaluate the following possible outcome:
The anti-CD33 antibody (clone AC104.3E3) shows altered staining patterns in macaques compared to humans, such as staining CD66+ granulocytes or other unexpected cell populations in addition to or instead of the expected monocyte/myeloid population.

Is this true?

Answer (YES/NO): YES